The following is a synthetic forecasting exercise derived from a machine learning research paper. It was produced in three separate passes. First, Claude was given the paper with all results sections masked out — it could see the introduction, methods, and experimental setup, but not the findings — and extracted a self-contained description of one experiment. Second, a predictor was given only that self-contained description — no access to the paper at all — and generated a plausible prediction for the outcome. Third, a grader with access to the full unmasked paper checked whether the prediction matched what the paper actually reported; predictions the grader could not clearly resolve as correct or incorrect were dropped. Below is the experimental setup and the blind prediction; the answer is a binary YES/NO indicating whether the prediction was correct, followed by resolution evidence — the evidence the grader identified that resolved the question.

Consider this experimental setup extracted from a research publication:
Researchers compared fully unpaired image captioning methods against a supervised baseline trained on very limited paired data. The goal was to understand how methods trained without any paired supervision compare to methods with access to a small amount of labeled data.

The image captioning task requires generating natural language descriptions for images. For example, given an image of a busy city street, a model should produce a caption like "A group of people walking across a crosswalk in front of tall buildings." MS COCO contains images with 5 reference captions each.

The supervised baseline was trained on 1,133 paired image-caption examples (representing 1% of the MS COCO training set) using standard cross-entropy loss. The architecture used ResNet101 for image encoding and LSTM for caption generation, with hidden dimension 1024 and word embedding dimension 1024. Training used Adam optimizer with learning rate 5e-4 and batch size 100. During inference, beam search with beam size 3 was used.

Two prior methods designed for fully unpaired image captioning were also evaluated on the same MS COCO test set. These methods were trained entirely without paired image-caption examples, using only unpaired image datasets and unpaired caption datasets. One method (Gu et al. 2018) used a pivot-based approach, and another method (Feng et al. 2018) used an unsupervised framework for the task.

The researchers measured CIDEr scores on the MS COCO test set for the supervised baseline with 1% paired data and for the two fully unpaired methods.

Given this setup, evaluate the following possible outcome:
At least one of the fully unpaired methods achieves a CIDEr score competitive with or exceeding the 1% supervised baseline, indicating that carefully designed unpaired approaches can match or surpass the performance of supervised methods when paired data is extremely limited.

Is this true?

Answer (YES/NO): YES